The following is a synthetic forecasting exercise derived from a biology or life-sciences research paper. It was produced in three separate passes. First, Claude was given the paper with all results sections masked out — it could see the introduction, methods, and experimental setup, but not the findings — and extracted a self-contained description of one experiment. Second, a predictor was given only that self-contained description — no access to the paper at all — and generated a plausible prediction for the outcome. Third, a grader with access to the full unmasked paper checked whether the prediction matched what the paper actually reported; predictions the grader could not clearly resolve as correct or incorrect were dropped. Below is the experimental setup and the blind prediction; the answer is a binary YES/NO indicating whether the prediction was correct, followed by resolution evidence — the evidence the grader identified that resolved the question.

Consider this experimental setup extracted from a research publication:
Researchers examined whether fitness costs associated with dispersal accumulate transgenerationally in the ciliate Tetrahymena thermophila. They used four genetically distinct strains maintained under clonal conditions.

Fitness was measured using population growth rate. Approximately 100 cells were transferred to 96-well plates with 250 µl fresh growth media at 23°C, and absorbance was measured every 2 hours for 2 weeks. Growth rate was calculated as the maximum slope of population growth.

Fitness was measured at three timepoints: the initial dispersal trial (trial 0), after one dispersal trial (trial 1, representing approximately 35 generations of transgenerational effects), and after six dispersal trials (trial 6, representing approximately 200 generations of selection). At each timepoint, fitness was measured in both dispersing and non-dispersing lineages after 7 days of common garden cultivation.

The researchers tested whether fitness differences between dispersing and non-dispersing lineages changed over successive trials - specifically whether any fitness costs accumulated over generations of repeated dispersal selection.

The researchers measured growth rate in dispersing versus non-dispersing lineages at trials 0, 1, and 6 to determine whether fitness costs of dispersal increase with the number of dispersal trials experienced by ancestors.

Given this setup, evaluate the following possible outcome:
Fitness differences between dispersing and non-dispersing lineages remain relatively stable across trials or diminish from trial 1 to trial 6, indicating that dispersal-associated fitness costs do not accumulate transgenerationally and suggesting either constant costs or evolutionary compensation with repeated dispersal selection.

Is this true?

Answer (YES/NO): NO